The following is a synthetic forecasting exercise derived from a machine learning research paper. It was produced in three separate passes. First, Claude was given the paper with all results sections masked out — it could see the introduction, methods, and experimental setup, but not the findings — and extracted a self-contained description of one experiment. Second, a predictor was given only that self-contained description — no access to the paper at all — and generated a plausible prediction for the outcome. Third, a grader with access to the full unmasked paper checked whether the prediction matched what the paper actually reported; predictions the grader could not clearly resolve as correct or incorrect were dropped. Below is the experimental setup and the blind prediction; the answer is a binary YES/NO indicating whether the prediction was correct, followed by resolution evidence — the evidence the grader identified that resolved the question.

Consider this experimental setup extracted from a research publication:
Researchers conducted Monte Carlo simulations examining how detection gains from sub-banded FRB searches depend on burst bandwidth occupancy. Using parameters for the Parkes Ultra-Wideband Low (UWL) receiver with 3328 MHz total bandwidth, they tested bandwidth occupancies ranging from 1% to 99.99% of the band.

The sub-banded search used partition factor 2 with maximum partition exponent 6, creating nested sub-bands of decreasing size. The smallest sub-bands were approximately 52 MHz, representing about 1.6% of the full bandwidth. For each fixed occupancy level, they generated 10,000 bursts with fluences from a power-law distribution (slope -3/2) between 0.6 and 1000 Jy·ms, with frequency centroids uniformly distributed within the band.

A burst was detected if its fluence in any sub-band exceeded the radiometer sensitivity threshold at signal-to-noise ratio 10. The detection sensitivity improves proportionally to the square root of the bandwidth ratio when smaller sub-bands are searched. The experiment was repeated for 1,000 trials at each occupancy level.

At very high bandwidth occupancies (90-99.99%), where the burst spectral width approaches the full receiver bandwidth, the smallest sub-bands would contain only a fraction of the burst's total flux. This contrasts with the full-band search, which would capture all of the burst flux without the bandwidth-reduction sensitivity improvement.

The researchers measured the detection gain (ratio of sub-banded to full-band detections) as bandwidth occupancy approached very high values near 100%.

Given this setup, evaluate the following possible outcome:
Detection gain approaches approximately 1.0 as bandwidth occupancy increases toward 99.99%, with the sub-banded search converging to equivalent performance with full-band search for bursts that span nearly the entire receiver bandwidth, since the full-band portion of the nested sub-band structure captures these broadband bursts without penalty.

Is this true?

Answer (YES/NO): NO